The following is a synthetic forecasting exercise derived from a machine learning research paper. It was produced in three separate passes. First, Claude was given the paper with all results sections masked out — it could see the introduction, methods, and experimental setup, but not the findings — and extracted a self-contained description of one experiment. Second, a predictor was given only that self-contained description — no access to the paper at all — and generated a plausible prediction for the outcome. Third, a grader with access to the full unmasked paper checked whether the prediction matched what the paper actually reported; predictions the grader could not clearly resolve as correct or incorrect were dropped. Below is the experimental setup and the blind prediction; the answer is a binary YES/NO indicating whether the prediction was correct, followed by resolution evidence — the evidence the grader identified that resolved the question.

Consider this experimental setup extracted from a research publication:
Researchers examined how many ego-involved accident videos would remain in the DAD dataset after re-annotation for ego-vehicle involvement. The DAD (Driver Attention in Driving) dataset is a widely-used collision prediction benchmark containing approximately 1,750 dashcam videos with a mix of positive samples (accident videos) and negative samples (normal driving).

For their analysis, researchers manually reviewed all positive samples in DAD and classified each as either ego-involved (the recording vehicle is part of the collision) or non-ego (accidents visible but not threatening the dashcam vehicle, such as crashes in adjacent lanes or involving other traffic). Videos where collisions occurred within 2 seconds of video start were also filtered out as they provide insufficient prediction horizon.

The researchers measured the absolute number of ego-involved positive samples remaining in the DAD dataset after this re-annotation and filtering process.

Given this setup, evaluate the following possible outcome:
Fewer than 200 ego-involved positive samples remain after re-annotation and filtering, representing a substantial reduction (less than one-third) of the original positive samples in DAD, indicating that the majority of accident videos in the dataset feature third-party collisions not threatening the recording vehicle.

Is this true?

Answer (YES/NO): YES